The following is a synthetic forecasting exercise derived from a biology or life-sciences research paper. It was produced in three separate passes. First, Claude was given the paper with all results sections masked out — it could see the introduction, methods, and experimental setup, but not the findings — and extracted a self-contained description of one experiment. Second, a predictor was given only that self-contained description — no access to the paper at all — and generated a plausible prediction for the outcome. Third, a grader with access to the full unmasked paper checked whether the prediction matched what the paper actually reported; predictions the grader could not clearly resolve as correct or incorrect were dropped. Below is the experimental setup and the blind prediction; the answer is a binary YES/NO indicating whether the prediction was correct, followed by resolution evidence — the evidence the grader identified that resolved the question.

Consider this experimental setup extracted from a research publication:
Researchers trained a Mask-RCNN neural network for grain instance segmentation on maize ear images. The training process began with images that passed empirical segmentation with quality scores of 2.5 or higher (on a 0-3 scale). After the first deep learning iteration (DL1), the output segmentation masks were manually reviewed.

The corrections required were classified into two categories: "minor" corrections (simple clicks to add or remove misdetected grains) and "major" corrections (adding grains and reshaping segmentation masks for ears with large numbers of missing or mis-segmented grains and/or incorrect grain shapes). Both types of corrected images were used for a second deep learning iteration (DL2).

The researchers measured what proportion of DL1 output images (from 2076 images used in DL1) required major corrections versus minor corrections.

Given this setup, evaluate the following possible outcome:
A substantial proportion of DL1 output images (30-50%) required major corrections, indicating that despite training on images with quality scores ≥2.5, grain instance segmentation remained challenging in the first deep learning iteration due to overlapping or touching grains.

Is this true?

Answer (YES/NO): NO